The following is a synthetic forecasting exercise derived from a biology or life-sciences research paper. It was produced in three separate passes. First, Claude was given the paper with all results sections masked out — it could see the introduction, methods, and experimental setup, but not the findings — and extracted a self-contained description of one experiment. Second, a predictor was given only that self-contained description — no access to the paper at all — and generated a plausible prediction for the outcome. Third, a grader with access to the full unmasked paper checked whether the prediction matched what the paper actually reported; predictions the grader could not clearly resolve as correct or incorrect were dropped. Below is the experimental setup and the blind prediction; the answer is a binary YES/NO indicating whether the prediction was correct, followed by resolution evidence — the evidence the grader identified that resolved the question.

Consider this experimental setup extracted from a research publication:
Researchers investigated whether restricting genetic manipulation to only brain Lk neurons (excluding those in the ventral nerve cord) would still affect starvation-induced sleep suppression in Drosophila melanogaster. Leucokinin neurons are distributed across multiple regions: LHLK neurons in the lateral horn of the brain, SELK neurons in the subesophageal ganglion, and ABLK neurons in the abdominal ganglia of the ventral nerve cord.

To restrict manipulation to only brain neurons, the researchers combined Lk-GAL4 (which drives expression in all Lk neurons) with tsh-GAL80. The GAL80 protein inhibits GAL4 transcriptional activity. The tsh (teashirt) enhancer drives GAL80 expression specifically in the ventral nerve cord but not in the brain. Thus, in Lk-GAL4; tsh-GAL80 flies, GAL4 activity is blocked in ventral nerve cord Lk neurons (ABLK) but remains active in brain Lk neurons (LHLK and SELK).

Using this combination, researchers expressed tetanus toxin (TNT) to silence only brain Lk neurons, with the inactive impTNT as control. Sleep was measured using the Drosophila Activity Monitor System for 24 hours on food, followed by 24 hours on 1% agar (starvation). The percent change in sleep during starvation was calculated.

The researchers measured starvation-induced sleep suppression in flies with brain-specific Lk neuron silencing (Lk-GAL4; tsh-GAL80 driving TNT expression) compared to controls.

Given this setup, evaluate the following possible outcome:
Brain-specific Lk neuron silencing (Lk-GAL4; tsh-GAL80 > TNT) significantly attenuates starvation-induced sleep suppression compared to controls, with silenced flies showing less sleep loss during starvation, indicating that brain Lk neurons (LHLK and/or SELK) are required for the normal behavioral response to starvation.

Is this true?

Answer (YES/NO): YES